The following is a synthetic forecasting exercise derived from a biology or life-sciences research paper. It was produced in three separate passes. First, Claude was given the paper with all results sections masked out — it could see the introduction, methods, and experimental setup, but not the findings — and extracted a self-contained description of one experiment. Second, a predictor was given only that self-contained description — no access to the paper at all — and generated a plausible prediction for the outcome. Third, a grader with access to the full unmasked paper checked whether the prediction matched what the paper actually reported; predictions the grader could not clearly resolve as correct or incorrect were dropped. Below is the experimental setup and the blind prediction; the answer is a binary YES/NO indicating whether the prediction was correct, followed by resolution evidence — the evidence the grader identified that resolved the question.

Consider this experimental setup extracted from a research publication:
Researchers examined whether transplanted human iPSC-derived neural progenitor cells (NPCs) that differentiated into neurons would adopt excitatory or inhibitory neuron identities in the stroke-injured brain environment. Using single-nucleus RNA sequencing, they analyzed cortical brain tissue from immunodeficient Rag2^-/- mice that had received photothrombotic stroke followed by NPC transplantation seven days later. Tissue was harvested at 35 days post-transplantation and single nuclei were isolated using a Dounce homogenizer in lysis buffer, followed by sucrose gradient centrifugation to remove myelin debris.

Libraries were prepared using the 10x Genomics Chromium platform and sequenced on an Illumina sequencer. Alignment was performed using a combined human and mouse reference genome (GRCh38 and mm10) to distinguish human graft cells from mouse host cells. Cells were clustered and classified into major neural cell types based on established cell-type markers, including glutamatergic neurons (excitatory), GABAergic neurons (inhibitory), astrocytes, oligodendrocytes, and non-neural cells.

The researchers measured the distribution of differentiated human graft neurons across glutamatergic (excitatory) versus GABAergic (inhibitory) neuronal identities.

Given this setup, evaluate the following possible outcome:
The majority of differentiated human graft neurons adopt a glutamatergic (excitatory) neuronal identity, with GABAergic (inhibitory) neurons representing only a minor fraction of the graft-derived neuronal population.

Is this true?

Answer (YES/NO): NO